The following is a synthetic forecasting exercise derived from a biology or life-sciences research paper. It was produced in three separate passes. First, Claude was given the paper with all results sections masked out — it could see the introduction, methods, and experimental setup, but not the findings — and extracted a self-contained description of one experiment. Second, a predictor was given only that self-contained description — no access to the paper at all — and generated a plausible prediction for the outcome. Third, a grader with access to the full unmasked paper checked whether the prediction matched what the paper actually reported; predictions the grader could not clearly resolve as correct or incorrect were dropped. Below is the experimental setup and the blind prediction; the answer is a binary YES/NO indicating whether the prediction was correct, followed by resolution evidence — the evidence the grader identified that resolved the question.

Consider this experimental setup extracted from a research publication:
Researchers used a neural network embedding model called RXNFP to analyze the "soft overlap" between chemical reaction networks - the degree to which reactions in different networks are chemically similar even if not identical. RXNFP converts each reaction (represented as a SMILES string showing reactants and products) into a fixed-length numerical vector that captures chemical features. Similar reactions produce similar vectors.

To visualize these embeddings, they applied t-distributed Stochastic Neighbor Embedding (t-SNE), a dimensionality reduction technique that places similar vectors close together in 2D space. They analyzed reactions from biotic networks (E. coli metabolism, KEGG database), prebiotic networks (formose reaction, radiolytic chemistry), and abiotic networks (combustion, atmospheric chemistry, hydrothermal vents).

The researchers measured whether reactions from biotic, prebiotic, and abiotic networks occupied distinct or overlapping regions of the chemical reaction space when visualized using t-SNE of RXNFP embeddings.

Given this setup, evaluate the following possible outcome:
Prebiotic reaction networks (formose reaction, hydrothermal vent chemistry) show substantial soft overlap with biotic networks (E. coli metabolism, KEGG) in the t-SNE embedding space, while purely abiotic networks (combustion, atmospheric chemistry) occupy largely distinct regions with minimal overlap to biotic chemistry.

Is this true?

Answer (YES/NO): NO